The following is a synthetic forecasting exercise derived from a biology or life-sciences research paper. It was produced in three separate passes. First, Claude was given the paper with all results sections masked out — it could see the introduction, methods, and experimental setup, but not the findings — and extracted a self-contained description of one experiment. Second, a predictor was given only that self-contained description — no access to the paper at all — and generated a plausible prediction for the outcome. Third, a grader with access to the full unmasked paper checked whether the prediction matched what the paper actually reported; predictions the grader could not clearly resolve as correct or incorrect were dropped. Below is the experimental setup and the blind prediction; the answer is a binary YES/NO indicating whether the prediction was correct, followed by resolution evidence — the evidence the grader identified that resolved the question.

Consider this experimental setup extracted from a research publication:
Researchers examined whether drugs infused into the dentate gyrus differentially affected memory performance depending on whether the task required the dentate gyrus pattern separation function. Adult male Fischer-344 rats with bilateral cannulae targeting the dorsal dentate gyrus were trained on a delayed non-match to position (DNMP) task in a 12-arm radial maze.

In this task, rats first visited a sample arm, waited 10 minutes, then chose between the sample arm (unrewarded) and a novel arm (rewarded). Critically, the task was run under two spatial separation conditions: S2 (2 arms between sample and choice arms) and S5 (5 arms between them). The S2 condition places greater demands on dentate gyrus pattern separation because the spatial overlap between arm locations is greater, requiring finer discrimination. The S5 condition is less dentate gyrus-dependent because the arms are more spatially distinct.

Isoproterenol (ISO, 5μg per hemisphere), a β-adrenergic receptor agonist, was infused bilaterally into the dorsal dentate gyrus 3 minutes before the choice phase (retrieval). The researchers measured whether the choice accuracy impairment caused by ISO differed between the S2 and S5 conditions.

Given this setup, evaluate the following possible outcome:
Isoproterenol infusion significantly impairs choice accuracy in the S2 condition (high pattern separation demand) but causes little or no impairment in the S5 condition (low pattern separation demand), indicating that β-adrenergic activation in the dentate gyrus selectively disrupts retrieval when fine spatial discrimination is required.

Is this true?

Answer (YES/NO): NO